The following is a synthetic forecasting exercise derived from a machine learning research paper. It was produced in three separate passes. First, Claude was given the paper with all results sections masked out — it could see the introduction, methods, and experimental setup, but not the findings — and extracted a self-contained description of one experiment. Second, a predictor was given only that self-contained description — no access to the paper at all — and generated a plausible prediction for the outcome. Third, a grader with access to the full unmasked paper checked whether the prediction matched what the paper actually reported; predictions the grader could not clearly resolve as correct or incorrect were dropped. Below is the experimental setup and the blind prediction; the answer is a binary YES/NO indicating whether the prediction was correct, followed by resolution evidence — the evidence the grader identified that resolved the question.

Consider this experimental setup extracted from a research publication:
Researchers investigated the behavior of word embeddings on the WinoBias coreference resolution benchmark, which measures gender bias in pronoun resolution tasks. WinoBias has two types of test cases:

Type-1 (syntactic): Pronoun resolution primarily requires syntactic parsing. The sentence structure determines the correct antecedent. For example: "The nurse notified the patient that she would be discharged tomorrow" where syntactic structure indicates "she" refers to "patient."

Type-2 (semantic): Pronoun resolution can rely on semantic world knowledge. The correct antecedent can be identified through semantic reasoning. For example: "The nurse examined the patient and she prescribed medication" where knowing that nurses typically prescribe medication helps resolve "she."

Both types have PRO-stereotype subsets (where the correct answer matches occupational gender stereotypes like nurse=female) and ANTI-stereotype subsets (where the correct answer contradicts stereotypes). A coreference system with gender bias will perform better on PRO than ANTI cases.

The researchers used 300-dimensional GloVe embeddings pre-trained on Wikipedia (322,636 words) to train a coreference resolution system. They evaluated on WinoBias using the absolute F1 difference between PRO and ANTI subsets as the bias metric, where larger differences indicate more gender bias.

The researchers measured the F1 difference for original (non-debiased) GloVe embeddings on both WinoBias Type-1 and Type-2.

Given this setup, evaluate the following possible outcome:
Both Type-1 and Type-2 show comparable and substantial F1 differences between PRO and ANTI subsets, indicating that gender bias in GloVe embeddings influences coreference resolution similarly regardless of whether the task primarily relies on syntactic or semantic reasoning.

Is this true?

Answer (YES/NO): NO